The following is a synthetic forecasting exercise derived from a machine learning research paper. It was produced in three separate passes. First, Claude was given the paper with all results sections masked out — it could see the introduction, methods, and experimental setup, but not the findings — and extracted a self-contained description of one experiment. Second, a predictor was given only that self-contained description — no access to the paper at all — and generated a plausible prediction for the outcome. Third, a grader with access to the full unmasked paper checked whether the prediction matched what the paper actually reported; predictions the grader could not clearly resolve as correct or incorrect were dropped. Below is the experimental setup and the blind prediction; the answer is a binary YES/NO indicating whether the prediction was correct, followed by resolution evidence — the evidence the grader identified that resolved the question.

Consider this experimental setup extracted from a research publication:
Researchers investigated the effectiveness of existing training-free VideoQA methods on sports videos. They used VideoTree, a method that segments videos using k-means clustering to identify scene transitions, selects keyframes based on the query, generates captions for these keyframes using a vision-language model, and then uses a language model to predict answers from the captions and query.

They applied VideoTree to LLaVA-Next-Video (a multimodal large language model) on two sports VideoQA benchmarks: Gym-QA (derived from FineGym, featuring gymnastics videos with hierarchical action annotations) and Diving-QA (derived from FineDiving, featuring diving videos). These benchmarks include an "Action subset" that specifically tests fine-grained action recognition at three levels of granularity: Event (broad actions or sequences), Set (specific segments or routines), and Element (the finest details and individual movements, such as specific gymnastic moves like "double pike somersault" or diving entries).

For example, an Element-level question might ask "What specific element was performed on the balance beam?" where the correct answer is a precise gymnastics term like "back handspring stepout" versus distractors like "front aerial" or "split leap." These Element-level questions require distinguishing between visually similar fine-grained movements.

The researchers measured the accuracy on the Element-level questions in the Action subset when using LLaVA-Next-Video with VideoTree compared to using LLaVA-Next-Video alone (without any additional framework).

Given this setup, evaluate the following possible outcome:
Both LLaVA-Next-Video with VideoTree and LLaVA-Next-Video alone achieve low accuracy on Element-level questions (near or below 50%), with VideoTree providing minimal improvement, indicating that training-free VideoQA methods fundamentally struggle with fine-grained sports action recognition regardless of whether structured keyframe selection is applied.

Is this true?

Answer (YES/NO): NO